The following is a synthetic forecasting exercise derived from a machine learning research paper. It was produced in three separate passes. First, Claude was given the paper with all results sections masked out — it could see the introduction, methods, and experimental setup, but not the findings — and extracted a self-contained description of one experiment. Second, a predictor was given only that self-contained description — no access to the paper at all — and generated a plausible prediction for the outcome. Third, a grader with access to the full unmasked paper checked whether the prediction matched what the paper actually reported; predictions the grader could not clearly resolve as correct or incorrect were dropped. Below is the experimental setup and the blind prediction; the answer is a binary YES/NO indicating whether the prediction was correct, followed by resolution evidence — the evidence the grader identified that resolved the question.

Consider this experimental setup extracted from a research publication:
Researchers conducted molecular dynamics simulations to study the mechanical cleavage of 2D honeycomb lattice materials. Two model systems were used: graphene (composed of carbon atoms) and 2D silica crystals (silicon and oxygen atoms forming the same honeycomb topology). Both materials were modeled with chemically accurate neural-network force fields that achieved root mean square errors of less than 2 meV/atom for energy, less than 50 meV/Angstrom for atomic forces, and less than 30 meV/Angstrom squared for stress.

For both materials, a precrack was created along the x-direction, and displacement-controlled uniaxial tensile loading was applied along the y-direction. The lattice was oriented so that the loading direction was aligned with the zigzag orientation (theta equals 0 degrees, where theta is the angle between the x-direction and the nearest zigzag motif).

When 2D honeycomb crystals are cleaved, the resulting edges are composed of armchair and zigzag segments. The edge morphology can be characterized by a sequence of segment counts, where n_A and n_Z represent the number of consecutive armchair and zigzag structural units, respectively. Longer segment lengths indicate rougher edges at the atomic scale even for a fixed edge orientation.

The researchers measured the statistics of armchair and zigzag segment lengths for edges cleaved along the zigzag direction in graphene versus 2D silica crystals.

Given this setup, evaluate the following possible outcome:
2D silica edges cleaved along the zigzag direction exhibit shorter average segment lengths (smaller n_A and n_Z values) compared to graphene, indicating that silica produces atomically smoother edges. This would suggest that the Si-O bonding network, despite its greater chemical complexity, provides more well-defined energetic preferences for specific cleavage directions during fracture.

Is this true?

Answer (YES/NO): NO